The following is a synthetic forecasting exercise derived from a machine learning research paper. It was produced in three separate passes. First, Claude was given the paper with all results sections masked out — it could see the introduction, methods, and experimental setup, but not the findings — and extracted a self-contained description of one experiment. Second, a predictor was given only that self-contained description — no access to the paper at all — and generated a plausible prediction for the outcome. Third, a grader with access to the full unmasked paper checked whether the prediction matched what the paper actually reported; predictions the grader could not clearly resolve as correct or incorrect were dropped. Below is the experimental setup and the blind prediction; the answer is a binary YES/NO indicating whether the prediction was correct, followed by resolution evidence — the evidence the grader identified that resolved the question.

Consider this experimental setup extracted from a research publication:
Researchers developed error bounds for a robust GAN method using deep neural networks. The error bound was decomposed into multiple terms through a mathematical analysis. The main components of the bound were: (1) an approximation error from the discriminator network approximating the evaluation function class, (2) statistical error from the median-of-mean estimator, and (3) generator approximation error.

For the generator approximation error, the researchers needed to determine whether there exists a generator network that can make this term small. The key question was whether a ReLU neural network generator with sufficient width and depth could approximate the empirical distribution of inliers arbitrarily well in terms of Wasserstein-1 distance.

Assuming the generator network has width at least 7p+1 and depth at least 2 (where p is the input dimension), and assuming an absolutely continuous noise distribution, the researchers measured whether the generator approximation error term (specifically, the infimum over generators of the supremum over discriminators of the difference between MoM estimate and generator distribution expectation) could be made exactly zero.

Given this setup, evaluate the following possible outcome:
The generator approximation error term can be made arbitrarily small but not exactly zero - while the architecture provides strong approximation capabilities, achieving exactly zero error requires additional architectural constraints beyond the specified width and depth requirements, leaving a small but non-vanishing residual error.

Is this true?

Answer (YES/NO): NO